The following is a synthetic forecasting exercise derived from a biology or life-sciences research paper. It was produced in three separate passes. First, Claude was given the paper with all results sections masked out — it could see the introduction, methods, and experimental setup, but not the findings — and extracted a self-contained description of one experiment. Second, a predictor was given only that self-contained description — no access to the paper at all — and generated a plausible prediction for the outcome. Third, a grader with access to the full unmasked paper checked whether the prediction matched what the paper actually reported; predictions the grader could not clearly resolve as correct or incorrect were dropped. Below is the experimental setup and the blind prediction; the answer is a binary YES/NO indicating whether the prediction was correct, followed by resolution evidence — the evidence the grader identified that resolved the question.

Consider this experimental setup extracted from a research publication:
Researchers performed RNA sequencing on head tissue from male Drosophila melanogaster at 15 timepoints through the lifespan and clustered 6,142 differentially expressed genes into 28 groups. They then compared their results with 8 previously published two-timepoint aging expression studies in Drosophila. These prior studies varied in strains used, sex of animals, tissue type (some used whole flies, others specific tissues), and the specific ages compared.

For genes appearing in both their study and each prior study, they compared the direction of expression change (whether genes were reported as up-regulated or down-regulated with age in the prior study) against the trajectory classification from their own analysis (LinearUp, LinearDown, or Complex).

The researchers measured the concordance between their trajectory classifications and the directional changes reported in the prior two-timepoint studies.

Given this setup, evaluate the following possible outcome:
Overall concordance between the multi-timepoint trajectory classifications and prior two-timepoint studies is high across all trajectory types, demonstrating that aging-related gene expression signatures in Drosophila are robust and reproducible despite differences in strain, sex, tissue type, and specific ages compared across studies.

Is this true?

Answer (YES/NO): NO